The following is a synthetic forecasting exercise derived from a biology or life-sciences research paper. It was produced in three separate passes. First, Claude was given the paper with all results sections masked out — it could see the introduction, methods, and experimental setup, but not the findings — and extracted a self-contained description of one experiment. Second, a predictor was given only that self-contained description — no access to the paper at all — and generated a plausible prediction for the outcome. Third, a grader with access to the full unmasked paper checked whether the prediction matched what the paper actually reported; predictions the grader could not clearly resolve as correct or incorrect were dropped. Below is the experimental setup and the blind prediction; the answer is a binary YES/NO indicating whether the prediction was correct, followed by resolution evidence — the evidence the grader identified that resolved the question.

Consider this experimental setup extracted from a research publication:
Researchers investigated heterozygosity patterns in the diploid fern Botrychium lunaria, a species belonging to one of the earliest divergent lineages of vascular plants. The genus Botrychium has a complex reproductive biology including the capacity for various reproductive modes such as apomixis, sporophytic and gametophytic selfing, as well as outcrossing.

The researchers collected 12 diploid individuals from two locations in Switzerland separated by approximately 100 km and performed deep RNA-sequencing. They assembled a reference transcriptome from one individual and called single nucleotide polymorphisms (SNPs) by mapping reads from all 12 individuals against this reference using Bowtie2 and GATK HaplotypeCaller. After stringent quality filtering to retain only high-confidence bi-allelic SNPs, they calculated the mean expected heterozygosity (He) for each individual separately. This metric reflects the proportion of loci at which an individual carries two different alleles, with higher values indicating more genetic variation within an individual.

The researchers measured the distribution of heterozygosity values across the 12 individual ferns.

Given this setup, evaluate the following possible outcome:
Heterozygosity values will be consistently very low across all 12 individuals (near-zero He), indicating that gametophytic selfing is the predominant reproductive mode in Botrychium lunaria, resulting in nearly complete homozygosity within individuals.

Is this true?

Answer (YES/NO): NO